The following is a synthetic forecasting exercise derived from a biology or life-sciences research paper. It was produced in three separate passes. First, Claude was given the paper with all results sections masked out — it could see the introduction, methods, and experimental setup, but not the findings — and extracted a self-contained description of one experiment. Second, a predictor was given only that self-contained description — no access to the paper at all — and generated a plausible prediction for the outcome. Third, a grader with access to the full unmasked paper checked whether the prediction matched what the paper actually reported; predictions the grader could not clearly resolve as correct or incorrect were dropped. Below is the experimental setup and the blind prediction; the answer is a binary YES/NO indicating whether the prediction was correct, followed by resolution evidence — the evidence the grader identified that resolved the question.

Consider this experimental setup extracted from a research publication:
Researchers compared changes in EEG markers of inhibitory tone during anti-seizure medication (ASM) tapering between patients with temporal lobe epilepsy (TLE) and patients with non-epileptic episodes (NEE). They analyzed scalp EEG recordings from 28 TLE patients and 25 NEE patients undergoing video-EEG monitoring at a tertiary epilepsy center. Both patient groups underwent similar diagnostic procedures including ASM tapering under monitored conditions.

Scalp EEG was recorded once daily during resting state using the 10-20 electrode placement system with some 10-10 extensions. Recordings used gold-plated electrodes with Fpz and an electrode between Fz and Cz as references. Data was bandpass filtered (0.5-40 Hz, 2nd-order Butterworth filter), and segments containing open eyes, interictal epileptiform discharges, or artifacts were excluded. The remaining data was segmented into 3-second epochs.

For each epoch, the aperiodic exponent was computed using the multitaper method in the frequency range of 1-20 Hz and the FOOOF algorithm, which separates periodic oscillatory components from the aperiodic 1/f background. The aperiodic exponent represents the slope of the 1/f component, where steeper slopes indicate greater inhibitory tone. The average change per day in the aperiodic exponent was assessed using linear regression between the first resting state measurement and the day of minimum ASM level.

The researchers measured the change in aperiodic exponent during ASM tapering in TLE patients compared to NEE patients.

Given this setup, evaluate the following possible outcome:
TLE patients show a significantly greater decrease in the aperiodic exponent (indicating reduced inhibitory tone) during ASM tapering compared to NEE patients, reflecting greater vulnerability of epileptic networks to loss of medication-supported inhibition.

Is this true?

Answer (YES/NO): NO